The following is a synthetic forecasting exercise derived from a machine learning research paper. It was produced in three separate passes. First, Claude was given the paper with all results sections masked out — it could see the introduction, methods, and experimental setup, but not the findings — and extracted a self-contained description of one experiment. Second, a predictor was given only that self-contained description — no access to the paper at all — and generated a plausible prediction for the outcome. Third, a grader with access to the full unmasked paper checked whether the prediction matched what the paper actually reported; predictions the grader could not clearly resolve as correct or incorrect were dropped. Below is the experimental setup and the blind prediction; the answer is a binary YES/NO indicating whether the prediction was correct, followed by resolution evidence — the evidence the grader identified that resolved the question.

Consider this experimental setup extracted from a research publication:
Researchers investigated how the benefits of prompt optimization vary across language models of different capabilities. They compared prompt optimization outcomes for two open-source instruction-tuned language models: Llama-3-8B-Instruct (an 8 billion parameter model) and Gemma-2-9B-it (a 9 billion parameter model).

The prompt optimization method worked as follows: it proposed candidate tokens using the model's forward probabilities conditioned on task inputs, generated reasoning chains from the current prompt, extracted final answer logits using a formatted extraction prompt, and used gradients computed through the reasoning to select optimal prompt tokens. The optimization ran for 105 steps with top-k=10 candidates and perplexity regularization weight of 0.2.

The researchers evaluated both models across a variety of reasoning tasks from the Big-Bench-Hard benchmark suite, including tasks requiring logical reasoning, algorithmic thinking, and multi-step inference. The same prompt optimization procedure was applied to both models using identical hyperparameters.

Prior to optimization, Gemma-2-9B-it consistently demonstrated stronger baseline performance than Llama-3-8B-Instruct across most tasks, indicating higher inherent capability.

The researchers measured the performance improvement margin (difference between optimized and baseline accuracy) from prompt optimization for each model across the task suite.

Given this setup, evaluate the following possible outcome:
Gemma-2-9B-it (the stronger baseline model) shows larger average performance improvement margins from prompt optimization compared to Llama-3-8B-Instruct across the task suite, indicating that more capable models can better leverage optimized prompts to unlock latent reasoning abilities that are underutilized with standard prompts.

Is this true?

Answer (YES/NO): NO